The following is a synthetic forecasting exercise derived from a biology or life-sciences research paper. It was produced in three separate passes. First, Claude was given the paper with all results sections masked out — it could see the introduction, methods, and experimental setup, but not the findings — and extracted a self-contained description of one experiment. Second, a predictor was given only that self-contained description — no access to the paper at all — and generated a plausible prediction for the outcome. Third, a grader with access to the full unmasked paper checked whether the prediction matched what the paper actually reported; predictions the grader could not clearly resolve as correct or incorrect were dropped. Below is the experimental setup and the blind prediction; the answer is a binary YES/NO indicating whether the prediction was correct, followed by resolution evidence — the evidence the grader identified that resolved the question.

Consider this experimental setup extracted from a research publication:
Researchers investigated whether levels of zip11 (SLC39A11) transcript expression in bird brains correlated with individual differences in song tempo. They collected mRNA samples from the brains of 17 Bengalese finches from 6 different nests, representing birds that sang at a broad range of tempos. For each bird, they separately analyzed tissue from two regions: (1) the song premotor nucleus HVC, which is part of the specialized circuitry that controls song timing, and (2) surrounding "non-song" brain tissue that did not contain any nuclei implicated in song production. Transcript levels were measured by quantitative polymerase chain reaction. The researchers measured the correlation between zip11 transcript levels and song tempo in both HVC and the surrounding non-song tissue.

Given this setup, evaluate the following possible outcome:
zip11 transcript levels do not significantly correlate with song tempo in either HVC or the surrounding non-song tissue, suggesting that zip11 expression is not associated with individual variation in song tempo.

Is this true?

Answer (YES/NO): NO